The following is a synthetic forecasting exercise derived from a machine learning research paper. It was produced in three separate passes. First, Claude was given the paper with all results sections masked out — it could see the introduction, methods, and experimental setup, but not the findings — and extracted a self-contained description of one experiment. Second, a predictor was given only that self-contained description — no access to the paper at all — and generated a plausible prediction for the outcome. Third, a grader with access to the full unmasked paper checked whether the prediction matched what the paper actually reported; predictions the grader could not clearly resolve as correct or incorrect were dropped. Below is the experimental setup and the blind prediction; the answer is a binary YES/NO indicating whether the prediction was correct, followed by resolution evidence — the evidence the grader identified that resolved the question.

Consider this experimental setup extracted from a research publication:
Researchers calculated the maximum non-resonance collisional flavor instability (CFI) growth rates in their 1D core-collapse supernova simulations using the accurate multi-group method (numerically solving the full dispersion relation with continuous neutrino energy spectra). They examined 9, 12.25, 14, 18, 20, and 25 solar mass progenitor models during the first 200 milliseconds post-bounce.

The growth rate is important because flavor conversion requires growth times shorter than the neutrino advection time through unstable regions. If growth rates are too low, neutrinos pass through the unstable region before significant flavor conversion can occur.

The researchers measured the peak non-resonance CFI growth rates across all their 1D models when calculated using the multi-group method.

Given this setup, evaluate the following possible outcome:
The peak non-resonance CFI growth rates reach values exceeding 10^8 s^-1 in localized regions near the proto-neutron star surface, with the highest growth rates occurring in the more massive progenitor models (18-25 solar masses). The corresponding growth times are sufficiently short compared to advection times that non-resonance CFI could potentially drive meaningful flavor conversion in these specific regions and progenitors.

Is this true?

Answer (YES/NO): NO